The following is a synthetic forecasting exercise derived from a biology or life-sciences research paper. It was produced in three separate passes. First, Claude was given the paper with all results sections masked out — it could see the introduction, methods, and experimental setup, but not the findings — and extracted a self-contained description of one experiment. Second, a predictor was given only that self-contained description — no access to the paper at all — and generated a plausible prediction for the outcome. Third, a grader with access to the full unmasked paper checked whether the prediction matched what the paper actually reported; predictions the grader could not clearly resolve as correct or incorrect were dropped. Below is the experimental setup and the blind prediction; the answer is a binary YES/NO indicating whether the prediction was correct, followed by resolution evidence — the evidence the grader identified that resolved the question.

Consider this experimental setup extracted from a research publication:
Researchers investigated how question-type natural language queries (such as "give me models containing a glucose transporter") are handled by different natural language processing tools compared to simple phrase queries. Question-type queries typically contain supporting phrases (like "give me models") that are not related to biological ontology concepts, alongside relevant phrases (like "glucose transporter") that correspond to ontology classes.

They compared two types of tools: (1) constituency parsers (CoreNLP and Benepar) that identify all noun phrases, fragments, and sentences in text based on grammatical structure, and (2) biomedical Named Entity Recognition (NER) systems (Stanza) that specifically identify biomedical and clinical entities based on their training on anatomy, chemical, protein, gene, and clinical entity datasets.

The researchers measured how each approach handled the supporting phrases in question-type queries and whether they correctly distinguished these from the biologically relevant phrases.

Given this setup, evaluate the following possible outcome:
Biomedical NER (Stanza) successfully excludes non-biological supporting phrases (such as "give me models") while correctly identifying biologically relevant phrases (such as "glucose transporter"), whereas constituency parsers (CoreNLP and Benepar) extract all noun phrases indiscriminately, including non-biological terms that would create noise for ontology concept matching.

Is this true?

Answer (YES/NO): YES